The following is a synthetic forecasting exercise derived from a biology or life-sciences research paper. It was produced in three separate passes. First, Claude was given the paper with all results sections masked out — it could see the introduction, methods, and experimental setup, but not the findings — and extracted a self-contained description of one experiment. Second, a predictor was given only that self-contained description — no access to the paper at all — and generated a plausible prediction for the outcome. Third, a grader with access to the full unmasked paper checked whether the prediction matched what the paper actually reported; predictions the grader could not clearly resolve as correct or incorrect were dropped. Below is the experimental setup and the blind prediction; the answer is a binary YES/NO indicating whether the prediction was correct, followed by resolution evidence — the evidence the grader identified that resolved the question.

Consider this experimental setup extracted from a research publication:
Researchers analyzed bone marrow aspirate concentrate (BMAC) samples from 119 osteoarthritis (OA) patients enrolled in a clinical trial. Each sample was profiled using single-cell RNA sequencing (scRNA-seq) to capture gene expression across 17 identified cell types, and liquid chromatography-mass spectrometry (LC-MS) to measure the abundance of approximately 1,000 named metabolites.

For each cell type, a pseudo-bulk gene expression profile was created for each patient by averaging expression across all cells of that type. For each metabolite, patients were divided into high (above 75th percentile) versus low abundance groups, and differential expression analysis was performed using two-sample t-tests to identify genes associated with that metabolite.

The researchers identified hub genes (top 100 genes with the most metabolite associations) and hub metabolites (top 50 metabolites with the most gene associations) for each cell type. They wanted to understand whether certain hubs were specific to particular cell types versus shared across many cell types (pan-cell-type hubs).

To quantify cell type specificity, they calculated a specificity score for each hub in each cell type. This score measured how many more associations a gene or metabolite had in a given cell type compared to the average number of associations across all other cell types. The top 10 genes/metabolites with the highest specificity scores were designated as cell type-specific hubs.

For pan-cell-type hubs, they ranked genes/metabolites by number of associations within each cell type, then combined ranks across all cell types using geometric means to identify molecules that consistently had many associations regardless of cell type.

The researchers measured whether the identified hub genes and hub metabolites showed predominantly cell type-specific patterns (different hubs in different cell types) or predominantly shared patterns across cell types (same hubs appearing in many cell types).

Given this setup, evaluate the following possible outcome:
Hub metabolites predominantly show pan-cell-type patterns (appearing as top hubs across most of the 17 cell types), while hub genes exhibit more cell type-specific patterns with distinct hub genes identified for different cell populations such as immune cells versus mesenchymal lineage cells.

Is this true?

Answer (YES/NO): NO